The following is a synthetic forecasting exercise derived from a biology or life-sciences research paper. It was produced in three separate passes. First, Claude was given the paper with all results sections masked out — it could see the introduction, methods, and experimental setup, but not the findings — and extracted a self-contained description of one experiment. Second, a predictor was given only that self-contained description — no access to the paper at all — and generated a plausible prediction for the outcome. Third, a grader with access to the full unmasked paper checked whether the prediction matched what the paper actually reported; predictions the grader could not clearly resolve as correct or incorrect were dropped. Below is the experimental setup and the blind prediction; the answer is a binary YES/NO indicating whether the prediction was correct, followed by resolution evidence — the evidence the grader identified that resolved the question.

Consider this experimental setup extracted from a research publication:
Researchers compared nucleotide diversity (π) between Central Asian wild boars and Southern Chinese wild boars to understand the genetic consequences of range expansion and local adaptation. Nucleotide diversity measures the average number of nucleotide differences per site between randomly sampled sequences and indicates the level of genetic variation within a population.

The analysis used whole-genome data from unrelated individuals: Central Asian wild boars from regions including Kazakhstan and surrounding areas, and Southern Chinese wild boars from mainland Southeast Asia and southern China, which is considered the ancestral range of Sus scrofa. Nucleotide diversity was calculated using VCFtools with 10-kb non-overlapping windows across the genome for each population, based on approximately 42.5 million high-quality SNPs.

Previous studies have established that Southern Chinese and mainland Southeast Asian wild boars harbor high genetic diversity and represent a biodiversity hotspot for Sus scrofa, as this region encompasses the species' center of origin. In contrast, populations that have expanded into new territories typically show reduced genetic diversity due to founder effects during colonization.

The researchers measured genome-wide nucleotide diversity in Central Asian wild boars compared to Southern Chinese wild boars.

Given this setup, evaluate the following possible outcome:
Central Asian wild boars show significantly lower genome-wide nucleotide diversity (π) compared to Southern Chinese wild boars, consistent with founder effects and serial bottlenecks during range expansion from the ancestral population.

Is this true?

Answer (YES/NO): YES